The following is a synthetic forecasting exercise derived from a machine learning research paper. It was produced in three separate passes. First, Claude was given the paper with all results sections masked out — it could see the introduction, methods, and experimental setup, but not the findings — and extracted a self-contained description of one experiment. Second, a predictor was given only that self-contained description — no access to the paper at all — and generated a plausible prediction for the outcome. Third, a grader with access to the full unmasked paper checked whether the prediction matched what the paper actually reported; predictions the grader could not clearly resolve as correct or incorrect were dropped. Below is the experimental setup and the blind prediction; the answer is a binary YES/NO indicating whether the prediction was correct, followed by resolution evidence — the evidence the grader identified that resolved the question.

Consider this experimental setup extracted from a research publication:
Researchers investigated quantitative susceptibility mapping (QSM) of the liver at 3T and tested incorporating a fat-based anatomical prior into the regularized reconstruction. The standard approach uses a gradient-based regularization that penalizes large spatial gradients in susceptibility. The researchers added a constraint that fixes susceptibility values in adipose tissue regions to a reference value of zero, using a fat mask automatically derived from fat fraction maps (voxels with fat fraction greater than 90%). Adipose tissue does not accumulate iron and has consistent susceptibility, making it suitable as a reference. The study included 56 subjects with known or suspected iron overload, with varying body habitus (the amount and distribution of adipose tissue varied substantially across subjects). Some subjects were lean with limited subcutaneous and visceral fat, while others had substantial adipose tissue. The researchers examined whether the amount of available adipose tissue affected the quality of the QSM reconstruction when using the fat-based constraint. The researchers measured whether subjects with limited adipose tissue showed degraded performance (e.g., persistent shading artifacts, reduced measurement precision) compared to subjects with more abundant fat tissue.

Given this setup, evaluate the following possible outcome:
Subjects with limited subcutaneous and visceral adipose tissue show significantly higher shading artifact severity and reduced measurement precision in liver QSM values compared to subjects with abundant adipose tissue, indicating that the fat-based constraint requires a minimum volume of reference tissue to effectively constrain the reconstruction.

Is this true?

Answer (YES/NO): NO